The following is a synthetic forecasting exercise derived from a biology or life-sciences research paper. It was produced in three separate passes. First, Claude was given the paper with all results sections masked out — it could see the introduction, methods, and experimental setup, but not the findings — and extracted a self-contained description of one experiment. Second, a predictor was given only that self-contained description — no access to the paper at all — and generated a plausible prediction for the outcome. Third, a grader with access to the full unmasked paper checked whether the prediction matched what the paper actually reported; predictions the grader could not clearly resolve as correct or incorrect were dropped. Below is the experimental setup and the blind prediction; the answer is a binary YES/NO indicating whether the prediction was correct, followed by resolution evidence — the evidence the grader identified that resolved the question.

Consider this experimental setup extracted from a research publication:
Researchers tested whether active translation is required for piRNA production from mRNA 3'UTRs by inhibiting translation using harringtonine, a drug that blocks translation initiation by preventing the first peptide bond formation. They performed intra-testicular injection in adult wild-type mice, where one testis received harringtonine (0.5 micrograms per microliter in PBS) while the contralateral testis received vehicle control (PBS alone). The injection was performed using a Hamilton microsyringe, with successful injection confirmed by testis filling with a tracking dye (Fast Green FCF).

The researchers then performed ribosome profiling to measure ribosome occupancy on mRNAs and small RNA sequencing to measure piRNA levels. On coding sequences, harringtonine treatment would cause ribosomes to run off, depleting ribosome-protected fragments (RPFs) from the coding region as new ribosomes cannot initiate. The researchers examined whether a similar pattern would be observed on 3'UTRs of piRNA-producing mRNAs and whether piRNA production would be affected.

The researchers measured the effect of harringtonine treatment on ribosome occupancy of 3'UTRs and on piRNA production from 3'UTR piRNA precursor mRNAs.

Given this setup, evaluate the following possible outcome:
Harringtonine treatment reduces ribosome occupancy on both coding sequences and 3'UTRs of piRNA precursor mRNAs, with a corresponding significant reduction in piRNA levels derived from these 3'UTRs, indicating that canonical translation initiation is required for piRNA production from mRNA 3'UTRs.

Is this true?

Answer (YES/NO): NO